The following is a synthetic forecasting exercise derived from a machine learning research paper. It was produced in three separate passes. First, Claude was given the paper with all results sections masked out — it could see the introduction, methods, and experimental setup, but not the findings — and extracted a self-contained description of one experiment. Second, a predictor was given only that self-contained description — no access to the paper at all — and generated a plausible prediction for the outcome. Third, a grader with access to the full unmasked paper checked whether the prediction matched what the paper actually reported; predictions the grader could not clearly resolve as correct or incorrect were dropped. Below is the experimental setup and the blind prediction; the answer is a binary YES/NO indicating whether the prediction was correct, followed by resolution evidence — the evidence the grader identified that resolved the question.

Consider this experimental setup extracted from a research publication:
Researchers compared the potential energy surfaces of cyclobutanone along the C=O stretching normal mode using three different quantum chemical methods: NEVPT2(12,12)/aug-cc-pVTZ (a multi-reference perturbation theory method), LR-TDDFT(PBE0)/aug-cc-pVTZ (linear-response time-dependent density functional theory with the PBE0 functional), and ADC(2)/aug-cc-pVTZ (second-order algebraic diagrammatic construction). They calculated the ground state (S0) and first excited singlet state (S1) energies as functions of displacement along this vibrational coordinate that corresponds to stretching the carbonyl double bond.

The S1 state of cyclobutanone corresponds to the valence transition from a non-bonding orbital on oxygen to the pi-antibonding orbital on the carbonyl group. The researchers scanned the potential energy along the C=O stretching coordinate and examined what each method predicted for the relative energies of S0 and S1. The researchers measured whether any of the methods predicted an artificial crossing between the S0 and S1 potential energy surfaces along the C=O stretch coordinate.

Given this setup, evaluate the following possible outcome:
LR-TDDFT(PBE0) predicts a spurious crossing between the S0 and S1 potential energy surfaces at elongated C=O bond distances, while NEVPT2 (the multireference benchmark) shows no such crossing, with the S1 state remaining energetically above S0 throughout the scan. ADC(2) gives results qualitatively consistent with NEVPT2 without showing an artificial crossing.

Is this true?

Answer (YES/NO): NO